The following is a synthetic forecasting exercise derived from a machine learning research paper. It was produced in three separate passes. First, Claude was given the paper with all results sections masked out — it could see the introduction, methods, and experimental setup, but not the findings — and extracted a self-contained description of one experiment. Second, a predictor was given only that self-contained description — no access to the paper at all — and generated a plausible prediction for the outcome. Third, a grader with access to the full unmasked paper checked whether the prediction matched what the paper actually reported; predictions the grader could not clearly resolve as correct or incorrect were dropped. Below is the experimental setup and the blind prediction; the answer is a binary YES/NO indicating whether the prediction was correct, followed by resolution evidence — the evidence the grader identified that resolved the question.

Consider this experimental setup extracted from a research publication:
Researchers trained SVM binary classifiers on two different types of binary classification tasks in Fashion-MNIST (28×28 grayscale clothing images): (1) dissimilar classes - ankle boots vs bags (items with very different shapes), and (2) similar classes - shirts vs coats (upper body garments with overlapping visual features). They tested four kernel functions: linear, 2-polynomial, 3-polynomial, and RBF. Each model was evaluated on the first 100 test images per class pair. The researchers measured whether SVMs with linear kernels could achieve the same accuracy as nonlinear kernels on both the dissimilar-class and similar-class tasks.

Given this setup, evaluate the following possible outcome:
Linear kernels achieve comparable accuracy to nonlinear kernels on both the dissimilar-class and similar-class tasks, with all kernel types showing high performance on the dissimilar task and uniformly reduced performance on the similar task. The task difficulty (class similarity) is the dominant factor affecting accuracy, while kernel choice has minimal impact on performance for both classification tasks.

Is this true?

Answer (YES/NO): NO